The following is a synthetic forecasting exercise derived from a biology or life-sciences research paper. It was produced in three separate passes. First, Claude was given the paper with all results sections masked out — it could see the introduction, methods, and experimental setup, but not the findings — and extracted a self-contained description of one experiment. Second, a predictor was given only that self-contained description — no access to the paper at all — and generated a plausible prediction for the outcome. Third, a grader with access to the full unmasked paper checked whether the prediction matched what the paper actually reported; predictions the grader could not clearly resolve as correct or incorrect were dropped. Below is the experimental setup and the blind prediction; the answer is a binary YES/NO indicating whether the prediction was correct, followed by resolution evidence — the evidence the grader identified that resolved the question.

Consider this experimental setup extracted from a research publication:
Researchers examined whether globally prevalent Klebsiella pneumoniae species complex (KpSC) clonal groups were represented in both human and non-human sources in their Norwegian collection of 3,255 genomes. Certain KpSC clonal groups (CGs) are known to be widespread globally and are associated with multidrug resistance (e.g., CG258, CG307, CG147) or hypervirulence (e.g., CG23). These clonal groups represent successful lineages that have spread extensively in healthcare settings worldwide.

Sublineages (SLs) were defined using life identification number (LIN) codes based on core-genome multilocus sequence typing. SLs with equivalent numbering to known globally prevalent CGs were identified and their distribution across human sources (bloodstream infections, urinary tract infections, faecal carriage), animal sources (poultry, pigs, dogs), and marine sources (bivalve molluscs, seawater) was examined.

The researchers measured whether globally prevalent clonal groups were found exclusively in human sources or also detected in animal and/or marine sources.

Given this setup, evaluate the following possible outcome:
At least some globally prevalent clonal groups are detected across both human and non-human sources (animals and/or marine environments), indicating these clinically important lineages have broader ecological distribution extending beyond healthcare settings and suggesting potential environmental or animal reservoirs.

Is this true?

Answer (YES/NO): YES